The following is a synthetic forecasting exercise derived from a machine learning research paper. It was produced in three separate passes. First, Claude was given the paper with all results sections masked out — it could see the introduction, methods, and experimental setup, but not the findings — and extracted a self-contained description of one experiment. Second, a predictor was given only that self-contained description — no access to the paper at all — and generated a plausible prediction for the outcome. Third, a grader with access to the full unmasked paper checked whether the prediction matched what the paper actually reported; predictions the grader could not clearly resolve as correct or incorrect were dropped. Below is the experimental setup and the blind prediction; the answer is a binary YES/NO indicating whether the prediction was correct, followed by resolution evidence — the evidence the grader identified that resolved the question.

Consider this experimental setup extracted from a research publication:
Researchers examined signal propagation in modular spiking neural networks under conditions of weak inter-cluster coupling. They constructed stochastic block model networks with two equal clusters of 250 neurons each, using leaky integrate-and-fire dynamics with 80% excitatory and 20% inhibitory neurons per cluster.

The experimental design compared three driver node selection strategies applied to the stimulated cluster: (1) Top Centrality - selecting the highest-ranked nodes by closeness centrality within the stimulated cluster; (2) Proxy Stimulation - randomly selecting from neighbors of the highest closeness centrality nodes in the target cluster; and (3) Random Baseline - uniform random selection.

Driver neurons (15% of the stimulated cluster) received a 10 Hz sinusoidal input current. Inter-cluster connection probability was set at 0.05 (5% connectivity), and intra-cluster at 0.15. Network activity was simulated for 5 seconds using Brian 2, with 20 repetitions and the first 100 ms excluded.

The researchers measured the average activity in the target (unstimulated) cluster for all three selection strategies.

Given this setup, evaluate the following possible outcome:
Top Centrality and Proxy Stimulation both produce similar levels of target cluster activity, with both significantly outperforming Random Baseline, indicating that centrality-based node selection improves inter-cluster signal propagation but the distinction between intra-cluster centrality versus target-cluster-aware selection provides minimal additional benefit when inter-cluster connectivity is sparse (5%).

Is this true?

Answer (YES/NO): NO